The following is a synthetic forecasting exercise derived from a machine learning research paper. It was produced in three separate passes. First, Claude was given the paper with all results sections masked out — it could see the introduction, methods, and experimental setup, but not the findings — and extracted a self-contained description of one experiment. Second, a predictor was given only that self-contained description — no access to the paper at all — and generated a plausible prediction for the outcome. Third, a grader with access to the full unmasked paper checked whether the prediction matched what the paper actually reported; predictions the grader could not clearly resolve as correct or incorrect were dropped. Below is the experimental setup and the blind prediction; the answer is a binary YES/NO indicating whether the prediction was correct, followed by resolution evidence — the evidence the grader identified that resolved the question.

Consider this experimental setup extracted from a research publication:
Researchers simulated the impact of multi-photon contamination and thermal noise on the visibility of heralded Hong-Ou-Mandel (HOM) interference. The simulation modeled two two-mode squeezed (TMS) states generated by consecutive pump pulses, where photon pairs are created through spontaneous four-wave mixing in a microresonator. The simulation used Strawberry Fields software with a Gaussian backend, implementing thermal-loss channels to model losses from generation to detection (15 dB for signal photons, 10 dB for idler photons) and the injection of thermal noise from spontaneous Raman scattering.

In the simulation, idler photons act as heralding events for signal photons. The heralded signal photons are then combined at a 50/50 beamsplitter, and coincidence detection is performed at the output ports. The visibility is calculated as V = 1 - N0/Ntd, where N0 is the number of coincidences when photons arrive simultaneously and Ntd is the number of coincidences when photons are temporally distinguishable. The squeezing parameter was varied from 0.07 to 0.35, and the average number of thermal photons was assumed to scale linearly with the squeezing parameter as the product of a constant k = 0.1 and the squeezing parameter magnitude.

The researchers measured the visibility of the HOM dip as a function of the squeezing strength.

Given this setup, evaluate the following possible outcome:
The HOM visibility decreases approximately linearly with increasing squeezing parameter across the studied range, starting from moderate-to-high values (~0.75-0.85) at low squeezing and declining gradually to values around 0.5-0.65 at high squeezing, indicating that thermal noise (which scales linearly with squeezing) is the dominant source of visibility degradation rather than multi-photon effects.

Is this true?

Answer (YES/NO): NO